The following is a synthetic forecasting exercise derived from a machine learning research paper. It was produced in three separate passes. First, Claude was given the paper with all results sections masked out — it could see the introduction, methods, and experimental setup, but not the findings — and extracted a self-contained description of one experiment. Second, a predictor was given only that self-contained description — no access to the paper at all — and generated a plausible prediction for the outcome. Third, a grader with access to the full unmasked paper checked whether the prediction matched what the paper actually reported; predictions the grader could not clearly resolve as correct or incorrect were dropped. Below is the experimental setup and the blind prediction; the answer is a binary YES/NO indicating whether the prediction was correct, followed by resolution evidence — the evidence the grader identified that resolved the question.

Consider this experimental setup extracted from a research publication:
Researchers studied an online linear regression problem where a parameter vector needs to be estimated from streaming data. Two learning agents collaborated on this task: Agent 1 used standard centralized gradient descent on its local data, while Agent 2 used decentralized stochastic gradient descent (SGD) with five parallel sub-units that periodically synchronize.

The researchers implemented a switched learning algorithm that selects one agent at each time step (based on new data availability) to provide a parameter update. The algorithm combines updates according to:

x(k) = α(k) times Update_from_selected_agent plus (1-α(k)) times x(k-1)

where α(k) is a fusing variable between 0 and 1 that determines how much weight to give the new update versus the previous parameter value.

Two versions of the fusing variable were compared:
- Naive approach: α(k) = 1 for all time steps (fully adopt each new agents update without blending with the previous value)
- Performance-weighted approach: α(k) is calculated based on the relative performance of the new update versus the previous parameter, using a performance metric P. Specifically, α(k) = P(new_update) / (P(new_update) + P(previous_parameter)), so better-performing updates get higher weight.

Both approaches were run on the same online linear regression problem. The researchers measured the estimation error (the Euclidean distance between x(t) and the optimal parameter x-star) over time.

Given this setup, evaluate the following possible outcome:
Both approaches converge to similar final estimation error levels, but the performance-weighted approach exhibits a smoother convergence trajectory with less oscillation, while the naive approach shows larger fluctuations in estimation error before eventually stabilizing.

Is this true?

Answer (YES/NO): NO